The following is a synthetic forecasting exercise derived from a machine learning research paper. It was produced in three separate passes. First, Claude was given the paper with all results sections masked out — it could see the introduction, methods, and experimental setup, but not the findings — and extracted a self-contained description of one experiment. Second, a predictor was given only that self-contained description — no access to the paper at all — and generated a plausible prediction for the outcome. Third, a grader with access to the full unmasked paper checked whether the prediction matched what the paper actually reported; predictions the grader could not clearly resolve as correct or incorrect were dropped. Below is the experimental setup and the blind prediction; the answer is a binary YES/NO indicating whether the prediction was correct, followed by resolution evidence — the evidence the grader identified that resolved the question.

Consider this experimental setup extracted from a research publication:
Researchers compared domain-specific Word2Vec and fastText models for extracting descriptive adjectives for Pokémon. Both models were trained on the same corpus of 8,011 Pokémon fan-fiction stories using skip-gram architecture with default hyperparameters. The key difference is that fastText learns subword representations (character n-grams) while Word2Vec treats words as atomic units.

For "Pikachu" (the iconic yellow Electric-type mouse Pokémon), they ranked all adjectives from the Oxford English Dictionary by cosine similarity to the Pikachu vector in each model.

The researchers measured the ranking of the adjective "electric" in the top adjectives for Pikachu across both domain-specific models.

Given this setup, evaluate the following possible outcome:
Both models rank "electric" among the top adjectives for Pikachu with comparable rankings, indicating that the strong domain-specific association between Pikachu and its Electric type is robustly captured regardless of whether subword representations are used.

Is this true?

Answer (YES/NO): YES